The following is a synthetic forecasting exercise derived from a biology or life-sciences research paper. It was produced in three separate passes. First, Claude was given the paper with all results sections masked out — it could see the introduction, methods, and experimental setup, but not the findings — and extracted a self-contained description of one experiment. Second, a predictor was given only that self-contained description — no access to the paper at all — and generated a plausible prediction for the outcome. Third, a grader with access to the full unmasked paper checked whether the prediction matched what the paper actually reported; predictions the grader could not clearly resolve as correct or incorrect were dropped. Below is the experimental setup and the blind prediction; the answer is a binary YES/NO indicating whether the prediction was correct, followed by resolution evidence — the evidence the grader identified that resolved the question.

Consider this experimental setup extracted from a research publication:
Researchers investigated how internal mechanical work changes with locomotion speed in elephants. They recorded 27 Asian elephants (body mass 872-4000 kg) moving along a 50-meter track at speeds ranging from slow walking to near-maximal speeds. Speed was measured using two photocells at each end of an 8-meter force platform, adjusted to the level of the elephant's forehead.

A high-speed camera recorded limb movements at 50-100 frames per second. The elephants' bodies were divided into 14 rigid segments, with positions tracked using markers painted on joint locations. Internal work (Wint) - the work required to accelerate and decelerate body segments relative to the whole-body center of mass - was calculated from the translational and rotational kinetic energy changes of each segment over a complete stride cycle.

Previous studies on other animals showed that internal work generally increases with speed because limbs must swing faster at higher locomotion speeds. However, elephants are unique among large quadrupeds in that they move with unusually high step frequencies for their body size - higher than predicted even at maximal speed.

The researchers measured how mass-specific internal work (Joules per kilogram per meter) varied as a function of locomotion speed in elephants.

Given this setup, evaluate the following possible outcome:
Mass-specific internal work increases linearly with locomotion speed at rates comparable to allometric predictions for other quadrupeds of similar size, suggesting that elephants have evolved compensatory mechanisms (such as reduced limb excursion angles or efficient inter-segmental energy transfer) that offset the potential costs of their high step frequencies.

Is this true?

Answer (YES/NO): NO